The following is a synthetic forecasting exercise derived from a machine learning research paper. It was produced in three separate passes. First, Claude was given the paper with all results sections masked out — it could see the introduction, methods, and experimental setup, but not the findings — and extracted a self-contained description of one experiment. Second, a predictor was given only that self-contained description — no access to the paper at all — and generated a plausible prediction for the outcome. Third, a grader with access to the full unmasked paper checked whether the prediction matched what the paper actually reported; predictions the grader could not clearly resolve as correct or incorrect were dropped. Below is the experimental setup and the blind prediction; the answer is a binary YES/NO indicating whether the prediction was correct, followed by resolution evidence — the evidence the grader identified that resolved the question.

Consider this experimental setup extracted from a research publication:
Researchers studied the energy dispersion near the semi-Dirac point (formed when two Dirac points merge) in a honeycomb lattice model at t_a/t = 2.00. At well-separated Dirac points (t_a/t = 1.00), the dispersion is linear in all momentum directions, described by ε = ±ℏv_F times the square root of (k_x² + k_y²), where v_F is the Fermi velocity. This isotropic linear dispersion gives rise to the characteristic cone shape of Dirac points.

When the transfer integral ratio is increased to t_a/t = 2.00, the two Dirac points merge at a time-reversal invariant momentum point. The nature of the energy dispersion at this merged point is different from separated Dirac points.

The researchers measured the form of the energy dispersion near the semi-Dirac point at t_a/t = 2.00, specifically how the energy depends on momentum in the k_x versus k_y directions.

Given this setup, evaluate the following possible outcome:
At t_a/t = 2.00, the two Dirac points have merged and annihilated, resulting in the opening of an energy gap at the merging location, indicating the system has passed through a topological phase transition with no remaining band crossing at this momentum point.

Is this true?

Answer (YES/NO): NO